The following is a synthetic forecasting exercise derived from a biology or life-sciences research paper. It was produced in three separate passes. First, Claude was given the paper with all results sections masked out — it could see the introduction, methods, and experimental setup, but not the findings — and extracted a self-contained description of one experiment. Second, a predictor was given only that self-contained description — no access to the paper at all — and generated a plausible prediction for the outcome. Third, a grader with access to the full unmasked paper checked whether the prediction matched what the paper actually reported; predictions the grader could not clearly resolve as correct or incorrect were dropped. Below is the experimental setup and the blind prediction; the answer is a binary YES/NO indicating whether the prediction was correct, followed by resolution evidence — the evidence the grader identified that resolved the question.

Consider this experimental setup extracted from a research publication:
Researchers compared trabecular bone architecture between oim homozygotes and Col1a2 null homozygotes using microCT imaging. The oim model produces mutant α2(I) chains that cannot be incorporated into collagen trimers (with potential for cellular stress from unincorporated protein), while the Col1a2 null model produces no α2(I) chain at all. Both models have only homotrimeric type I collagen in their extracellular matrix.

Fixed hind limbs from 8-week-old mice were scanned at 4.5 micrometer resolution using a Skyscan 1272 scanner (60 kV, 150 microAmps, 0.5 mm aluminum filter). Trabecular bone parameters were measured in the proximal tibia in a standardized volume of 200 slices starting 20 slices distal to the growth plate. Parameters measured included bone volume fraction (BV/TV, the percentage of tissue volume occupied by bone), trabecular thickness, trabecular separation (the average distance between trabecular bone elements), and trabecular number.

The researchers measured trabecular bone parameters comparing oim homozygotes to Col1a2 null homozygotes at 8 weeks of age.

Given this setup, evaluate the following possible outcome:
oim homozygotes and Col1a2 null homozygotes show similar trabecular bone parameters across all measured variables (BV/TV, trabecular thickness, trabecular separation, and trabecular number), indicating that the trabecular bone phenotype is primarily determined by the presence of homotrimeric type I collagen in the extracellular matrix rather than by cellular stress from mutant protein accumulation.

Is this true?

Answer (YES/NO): NO